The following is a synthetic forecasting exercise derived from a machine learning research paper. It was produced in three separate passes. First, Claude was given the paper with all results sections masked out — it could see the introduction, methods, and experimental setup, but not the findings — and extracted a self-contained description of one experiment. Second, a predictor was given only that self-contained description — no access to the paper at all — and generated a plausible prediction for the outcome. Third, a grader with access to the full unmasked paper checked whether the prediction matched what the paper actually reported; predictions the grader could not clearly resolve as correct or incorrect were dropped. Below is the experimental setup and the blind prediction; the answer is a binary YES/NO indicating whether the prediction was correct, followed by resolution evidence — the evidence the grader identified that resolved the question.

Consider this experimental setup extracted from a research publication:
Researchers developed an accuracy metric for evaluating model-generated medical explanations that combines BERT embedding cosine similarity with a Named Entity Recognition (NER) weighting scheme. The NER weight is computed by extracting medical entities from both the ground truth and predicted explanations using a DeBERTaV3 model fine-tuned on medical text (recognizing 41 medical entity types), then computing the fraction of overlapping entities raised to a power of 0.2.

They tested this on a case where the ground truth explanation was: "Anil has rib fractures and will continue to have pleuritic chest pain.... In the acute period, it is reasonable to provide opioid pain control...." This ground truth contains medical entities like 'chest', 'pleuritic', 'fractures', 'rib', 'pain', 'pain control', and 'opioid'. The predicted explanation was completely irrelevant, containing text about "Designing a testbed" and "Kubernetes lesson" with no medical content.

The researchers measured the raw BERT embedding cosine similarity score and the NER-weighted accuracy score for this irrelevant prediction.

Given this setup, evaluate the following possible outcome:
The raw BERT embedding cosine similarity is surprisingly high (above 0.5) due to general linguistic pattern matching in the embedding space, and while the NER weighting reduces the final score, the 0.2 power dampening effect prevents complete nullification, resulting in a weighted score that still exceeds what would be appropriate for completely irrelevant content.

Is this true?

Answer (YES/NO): NO